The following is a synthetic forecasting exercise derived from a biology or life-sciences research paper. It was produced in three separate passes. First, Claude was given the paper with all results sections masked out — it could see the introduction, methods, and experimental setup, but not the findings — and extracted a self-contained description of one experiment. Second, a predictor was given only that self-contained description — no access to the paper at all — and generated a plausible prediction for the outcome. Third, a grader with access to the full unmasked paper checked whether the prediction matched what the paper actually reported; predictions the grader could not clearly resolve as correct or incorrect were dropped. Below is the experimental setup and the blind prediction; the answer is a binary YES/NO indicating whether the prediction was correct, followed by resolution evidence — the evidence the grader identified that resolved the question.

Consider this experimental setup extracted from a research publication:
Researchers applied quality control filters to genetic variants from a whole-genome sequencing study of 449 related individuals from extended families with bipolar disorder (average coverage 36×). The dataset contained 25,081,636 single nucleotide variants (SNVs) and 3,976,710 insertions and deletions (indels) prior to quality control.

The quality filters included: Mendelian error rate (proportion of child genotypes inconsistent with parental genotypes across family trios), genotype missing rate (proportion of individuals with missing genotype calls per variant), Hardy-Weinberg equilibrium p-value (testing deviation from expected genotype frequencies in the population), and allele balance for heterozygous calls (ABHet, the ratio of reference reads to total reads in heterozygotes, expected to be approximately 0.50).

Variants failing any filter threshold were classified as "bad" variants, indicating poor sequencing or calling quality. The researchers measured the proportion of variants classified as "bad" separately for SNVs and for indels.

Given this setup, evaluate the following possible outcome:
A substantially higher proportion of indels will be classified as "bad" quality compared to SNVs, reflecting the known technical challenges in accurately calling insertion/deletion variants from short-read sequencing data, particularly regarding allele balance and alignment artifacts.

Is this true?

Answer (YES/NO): YES